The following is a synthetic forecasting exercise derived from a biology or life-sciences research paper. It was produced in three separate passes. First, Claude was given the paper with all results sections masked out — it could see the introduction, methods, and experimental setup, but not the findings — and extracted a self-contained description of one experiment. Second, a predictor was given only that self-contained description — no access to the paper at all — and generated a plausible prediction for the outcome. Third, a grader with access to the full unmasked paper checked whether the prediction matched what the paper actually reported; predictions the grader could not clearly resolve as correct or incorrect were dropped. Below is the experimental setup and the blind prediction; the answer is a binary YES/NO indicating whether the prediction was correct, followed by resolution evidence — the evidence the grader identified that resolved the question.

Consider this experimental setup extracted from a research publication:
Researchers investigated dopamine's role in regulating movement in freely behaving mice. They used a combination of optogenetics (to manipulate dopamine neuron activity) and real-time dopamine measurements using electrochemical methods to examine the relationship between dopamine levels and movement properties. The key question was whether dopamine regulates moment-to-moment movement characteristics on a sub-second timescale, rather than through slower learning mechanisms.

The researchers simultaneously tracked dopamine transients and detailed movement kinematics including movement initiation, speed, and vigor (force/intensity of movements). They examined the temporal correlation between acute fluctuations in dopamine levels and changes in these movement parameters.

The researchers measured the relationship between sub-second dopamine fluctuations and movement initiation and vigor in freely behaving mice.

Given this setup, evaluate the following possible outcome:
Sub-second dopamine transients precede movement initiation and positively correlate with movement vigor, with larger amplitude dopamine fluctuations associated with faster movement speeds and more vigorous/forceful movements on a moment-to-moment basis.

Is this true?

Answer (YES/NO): YES